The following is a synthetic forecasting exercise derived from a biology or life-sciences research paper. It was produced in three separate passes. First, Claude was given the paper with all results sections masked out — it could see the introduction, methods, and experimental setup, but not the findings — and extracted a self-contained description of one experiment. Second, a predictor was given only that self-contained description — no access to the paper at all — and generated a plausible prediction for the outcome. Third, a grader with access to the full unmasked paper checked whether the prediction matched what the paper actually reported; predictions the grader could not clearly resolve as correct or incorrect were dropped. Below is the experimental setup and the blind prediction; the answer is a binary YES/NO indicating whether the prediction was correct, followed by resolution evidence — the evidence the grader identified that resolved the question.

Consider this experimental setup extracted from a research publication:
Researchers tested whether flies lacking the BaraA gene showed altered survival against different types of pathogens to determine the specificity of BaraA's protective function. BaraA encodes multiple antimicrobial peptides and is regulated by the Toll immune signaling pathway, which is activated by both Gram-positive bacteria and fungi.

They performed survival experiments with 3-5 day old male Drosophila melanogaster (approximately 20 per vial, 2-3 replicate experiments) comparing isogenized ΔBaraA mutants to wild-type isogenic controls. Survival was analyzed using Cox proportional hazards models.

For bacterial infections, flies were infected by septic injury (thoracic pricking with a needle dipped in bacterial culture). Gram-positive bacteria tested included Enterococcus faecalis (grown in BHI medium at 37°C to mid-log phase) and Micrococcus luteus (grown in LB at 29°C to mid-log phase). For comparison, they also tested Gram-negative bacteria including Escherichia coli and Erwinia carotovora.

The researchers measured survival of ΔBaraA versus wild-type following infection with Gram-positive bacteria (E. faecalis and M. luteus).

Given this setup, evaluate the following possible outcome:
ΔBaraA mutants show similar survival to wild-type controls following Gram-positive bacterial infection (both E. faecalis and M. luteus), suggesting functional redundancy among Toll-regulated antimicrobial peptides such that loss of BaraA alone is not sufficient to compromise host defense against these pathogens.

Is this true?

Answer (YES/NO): NO